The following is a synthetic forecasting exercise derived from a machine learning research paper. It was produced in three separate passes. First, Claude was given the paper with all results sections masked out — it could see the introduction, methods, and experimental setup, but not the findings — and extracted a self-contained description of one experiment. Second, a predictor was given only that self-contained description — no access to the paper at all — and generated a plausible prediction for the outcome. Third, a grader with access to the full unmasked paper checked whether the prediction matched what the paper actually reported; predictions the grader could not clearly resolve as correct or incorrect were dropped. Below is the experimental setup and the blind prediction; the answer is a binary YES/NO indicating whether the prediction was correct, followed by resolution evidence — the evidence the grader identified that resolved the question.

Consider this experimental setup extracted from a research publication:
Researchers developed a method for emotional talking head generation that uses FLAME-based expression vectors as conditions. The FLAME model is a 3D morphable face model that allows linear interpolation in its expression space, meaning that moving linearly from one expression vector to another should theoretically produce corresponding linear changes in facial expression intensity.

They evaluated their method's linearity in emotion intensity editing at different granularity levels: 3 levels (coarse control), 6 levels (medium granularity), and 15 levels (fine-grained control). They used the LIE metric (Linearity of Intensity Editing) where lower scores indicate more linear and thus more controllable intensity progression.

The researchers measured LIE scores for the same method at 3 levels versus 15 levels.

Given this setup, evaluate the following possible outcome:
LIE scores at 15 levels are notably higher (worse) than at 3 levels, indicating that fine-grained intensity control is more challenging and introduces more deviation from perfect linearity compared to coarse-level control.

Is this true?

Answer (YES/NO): YES